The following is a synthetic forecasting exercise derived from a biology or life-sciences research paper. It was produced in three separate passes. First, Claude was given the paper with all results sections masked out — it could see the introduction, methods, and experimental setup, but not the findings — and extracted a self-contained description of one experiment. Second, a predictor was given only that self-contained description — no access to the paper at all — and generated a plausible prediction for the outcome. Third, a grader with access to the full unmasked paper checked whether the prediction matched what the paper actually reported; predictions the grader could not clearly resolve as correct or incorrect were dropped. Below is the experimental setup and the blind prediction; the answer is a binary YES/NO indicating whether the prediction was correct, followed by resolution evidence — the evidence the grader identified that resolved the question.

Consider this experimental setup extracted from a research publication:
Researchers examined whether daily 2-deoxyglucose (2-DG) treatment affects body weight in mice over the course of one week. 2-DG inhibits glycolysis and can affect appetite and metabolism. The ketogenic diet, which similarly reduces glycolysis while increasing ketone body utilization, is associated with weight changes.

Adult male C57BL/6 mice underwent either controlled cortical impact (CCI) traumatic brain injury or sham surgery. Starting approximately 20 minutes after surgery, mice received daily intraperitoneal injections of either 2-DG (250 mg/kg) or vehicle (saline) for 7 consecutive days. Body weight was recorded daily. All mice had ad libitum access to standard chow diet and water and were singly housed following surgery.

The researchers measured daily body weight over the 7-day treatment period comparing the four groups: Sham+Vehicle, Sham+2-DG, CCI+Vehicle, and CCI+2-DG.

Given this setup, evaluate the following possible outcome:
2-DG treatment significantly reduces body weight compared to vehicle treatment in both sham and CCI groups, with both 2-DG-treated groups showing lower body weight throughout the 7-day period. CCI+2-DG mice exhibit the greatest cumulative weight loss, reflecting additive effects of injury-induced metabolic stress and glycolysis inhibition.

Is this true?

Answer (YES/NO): NO